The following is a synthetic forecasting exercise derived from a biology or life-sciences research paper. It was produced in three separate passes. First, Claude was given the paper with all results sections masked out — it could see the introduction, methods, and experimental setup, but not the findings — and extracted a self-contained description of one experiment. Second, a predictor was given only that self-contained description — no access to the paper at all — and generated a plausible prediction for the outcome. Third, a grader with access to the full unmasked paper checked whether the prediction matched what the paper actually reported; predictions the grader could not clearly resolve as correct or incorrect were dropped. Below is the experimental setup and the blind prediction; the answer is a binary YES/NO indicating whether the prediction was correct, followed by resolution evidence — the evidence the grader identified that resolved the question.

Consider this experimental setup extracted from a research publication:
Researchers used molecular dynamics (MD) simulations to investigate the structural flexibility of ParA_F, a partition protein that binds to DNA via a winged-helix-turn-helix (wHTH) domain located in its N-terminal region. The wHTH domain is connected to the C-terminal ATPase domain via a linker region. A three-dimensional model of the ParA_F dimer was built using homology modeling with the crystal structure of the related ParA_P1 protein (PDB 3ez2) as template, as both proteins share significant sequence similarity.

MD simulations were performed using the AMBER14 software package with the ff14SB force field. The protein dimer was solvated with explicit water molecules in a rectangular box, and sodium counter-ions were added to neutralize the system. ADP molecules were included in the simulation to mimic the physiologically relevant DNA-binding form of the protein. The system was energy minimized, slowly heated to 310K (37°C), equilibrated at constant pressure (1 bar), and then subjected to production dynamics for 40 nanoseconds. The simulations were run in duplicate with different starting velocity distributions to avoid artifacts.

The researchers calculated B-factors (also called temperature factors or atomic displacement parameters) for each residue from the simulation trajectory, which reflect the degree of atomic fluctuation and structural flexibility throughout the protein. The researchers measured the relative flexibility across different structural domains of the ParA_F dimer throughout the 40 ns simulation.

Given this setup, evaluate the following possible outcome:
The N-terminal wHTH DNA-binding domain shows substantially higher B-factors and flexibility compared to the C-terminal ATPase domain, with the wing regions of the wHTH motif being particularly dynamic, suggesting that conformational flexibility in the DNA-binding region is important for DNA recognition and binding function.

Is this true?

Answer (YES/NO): YES